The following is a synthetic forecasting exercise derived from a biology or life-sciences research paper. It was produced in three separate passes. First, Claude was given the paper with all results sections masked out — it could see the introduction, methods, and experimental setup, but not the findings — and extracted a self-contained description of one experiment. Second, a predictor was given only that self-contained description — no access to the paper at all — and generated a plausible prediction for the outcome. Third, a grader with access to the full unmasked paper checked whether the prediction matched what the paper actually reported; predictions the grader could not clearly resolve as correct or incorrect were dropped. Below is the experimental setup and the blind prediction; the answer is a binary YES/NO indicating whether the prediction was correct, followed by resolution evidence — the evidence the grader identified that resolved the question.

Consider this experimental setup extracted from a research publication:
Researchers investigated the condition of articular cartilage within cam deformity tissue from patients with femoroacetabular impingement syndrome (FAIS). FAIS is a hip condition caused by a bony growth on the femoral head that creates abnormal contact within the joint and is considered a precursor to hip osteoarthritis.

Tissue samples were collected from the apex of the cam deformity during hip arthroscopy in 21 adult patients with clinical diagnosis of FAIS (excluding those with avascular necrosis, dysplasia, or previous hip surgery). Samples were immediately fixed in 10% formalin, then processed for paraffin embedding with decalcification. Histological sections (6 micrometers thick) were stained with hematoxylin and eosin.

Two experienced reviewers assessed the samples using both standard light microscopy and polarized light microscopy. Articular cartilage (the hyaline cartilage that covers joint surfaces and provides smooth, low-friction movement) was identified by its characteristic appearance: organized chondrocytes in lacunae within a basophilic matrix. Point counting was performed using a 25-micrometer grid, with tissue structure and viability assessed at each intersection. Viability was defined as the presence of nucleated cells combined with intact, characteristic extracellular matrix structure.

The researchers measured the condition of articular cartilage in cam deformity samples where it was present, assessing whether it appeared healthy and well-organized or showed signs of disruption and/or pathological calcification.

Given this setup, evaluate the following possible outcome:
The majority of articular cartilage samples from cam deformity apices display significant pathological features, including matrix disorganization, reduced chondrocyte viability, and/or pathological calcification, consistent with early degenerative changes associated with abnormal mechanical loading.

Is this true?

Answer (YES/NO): YES